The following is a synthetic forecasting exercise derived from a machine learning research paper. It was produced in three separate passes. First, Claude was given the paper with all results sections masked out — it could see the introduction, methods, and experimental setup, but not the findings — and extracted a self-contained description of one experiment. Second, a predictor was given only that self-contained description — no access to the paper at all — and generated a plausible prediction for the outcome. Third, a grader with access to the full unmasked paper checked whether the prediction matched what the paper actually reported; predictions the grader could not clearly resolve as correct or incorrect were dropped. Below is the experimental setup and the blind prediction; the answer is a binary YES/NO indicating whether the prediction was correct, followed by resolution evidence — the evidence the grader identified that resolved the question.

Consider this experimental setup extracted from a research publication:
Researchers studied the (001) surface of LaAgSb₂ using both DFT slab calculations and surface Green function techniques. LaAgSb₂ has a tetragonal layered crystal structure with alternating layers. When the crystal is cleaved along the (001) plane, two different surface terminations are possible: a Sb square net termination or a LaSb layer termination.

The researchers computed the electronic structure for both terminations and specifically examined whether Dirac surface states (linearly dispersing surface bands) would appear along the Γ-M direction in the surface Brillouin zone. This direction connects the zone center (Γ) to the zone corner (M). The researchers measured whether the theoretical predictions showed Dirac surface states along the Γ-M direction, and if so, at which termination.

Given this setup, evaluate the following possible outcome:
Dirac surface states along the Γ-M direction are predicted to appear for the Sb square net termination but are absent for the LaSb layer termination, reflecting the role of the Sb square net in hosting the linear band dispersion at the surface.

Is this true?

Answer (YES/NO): YES